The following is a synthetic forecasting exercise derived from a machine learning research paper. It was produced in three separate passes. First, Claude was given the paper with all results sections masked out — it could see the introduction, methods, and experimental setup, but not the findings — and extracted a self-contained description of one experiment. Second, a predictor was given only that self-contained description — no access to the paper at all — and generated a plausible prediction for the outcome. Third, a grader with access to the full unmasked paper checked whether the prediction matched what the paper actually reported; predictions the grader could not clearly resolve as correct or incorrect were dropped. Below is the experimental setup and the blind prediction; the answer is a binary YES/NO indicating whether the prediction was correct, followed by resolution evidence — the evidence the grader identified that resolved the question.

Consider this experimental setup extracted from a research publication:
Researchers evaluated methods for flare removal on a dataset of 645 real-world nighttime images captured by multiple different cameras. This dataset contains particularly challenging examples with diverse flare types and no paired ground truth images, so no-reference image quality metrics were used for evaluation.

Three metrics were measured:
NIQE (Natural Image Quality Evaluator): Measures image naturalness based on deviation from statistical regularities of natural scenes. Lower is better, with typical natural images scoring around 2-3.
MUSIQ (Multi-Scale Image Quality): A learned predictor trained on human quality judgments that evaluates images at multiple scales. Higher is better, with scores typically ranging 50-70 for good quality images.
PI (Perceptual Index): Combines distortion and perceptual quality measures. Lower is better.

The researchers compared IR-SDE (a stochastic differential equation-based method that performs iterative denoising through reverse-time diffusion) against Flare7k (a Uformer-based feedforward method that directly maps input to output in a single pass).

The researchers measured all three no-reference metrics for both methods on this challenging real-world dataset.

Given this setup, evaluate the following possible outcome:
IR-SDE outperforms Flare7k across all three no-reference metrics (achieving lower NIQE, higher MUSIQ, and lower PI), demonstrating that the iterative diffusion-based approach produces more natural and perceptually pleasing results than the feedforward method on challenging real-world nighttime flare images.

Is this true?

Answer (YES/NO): NO